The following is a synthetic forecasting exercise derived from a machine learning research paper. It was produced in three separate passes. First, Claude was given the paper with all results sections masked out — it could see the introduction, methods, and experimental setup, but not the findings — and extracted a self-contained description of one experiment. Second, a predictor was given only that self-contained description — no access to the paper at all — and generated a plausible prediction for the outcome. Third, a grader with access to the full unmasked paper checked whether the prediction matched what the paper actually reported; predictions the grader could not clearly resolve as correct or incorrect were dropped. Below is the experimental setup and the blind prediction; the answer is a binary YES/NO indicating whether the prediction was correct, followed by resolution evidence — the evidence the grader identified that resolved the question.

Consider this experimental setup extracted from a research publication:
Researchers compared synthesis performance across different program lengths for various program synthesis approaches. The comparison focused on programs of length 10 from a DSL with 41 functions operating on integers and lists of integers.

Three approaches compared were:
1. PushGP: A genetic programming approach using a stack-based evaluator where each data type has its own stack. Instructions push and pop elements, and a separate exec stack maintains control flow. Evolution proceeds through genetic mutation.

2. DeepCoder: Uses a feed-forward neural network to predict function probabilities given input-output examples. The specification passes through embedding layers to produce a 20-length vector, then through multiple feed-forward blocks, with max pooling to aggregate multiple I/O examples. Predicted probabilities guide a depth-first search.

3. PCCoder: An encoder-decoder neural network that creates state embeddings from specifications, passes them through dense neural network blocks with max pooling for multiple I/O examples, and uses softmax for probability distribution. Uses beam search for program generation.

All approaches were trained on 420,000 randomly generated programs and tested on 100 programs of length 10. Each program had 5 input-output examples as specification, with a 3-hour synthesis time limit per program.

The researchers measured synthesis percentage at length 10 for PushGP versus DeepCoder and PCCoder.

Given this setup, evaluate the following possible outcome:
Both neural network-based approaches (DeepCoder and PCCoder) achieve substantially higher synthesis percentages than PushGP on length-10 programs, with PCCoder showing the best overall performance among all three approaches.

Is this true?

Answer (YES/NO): NO